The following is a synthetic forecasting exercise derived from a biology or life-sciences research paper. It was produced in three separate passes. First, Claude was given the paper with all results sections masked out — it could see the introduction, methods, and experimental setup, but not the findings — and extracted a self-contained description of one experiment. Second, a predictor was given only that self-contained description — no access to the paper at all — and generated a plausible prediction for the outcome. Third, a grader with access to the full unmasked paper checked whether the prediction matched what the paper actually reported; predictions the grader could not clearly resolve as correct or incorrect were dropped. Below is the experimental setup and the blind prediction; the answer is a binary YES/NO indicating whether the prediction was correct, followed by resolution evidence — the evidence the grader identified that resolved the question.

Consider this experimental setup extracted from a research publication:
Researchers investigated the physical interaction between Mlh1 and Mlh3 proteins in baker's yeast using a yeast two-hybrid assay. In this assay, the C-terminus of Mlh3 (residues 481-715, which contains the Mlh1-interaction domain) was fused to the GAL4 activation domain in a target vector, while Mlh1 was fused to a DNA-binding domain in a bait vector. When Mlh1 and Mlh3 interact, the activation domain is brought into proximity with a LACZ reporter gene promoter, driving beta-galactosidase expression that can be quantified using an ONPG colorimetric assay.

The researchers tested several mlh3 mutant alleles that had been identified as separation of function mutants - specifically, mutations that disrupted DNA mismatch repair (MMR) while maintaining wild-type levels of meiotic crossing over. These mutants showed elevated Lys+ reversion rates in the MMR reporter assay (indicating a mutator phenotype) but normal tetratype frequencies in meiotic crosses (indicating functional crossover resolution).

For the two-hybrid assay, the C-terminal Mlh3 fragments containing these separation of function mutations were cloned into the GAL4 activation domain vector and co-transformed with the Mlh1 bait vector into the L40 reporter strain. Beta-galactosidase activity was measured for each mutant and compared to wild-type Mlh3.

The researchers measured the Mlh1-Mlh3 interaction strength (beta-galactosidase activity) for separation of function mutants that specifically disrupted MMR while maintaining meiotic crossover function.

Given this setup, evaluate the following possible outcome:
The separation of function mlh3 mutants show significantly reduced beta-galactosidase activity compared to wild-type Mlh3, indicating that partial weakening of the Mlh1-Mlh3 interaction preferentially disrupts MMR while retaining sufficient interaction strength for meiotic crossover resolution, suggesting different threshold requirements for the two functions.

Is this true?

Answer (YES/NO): NO